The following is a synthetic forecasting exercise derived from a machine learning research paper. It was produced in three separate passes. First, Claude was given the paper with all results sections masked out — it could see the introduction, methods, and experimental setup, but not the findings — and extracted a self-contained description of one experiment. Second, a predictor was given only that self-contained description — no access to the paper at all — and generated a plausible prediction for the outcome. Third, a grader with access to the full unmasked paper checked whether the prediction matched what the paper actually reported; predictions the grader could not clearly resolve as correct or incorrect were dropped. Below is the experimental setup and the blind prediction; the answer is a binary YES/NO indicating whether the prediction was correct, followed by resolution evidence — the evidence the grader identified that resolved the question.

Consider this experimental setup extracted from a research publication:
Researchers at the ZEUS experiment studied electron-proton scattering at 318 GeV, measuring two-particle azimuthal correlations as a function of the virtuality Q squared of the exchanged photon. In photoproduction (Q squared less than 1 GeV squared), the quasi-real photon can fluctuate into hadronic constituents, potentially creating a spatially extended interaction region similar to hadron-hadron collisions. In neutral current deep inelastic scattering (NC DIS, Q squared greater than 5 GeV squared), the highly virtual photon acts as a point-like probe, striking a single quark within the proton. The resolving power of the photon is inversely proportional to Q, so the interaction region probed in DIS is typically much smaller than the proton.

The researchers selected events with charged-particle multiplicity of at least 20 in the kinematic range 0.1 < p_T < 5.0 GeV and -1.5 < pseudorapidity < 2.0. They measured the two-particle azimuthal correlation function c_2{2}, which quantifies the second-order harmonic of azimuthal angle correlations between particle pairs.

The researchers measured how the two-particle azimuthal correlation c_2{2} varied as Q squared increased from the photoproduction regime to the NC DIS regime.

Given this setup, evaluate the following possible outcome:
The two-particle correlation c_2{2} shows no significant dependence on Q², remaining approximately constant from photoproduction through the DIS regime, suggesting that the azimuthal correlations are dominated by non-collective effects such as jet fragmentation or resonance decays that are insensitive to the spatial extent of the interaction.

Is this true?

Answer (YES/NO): NO